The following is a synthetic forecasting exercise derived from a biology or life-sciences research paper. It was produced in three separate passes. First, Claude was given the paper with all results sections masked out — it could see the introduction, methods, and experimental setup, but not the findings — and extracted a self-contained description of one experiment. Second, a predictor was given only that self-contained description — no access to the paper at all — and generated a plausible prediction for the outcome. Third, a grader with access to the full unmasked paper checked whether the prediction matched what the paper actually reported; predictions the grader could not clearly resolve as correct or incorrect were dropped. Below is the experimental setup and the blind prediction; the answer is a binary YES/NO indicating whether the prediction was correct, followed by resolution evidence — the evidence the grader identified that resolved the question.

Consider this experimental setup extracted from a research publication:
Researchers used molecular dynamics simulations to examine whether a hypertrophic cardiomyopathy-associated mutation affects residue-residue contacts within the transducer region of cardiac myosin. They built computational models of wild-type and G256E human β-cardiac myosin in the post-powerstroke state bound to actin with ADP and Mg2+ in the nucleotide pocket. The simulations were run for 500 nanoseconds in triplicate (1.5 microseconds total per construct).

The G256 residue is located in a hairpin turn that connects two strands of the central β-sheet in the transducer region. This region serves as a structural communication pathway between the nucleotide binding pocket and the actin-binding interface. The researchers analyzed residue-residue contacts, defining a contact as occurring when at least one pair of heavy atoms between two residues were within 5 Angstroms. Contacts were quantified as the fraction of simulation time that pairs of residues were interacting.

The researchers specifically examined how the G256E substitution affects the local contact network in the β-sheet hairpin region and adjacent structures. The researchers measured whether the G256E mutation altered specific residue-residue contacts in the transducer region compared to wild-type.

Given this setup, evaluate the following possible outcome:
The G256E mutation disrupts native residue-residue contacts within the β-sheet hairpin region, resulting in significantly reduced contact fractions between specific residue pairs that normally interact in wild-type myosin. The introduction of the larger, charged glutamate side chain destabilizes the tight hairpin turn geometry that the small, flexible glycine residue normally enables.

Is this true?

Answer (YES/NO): NO